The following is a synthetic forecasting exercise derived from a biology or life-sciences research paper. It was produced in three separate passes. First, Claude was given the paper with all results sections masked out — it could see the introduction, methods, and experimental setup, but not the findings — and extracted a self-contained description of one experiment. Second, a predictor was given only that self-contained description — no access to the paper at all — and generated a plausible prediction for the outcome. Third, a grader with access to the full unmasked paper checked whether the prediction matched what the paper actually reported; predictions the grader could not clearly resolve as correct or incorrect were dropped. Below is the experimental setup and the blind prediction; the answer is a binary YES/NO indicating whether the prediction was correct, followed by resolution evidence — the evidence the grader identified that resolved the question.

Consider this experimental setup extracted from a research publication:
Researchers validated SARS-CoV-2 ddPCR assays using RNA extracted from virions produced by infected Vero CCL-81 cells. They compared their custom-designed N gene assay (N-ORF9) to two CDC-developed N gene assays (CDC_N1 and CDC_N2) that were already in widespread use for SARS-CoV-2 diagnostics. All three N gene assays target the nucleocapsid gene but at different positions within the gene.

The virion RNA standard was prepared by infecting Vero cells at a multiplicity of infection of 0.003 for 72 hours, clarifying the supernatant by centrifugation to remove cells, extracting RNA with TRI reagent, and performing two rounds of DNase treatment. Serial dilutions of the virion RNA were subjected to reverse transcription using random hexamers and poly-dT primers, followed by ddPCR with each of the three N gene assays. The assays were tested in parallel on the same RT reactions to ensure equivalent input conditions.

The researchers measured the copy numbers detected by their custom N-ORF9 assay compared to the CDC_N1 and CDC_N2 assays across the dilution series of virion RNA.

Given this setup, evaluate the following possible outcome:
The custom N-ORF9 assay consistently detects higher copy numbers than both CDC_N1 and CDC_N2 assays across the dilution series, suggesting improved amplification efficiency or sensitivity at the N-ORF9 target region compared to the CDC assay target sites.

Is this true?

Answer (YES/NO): NO